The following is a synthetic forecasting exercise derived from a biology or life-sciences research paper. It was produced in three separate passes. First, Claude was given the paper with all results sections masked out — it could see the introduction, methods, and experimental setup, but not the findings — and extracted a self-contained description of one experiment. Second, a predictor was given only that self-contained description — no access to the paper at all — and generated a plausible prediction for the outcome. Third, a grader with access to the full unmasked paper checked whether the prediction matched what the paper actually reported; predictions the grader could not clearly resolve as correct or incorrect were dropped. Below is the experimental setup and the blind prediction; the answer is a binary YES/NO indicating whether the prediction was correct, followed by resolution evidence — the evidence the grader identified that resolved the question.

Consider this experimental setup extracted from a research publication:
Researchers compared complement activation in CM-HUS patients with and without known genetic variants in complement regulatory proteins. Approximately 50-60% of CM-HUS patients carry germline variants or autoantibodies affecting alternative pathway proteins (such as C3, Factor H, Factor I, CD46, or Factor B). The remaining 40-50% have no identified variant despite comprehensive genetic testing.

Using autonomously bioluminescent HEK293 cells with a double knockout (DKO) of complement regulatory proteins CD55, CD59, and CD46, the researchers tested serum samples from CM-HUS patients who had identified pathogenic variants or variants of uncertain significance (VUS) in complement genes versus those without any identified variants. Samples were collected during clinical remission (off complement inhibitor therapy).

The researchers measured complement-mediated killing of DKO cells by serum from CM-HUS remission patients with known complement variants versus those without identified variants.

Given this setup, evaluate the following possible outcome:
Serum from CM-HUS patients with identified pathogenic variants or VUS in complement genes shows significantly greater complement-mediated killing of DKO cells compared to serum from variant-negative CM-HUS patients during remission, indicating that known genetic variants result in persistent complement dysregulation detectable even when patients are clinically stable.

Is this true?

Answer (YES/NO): NO